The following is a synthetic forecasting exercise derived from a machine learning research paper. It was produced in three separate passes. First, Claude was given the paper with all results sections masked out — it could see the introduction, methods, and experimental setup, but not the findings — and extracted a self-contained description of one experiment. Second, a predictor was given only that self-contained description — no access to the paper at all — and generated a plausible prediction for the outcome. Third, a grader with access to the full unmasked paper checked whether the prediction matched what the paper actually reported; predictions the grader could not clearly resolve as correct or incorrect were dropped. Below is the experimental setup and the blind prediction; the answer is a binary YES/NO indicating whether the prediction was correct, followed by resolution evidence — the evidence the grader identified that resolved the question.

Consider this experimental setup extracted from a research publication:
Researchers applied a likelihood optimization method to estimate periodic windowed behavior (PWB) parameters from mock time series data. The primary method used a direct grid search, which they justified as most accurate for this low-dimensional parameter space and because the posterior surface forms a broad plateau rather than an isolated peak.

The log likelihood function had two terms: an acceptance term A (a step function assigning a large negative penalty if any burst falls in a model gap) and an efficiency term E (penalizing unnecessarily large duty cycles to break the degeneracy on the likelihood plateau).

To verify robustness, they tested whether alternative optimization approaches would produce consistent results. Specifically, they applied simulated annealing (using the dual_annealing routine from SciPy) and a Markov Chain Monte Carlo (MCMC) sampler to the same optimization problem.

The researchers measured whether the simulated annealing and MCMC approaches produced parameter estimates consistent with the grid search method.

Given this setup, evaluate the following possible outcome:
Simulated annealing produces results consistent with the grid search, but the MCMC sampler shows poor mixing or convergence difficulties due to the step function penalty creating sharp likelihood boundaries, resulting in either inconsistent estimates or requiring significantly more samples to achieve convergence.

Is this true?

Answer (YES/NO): NO